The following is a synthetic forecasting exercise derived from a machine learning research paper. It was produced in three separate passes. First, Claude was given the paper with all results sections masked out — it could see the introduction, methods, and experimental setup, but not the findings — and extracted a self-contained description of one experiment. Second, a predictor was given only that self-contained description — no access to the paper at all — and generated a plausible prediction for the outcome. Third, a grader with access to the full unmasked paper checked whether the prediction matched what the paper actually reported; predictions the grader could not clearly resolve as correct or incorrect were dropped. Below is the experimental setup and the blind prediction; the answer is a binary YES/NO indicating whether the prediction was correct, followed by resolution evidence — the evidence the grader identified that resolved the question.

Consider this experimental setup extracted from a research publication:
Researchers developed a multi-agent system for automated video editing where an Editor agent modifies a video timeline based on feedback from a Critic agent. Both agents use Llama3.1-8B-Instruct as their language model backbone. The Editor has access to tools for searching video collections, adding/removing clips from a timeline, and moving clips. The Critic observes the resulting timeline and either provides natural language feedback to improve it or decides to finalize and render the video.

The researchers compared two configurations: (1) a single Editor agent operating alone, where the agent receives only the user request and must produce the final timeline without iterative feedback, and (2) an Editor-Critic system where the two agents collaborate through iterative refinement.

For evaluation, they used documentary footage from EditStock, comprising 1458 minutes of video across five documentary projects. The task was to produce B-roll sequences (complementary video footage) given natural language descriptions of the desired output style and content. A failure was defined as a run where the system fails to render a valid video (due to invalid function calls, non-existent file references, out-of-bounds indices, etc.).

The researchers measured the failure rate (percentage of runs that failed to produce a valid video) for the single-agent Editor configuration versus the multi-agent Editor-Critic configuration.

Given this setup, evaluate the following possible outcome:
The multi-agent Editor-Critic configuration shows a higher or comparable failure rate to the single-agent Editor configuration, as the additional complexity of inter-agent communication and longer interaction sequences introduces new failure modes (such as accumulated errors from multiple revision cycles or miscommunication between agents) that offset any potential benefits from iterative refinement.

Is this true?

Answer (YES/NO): NO